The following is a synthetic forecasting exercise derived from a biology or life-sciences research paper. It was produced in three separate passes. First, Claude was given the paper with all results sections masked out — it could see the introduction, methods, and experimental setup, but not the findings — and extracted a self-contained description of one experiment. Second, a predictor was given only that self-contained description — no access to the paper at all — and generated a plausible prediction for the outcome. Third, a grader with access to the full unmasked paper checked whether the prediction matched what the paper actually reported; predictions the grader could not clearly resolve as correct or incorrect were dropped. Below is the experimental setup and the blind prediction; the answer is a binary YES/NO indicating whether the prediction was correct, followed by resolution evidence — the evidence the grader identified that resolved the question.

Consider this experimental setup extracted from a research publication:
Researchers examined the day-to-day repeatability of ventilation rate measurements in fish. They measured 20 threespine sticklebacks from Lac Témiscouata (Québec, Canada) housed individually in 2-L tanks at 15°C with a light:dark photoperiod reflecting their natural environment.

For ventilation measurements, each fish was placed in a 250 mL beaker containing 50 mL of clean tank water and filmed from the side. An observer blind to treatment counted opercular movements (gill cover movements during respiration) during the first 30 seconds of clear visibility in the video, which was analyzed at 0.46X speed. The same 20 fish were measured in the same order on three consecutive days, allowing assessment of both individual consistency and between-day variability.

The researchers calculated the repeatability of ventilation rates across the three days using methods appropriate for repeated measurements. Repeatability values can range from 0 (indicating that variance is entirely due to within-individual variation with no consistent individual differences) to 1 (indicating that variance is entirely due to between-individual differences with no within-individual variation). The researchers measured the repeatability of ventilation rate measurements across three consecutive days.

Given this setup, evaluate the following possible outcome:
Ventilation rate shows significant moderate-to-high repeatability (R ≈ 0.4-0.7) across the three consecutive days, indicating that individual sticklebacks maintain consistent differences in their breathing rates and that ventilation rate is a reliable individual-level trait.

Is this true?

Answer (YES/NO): YES